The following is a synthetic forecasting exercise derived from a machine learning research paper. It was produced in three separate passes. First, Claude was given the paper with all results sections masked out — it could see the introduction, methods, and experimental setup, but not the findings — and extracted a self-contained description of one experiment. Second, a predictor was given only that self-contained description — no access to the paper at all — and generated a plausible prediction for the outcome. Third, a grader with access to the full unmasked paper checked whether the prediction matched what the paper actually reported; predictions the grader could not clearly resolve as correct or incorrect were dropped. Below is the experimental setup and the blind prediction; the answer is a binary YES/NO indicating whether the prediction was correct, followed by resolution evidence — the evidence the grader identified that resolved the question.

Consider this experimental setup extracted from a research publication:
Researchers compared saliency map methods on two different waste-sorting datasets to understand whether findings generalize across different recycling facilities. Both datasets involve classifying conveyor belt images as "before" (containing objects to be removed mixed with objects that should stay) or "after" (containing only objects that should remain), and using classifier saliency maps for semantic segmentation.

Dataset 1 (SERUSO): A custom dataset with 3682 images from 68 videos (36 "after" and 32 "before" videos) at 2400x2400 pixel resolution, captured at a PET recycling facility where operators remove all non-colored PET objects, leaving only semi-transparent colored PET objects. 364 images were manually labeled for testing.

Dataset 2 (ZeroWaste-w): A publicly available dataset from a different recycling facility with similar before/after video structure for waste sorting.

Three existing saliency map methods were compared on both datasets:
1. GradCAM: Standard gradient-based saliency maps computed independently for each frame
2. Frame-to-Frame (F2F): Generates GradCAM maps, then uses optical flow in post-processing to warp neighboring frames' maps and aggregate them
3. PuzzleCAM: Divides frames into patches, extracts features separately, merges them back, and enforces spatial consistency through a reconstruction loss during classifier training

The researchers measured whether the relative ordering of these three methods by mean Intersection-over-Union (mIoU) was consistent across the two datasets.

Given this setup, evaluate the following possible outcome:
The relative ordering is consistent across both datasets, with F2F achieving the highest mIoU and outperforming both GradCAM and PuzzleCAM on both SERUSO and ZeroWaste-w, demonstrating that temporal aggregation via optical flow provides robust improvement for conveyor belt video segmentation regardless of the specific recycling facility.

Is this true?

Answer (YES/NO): NO